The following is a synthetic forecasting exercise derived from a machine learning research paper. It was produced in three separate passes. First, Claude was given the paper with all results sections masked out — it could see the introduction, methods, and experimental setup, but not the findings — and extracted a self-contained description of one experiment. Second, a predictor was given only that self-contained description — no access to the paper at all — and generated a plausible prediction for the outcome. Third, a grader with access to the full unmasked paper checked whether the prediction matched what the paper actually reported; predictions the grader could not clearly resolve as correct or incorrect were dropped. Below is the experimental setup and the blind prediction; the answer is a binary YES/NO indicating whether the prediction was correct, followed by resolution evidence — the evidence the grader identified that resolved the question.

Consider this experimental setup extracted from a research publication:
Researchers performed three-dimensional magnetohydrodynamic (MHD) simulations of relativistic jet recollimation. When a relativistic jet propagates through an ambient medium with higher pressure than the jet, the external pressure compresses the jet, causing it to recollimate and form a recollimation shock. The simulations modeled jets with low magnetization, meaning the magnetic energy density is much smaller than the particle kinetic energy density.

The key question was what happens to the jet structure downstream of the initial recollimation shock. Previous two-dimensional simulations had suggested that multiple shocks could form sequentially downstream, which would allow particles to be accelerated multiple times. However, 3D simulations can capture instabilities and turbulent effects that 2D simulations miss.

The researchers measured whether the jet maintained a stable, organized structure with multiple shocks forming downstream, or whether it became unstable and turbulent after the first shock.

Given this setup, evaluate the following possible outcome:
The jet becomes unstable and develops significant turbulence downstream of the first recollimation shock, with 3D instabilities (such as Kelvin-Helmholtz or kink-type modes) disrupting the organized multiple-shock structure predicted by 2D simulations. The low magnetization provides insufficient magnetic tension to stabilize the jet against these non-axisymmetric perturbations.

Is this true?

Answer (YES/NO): YES